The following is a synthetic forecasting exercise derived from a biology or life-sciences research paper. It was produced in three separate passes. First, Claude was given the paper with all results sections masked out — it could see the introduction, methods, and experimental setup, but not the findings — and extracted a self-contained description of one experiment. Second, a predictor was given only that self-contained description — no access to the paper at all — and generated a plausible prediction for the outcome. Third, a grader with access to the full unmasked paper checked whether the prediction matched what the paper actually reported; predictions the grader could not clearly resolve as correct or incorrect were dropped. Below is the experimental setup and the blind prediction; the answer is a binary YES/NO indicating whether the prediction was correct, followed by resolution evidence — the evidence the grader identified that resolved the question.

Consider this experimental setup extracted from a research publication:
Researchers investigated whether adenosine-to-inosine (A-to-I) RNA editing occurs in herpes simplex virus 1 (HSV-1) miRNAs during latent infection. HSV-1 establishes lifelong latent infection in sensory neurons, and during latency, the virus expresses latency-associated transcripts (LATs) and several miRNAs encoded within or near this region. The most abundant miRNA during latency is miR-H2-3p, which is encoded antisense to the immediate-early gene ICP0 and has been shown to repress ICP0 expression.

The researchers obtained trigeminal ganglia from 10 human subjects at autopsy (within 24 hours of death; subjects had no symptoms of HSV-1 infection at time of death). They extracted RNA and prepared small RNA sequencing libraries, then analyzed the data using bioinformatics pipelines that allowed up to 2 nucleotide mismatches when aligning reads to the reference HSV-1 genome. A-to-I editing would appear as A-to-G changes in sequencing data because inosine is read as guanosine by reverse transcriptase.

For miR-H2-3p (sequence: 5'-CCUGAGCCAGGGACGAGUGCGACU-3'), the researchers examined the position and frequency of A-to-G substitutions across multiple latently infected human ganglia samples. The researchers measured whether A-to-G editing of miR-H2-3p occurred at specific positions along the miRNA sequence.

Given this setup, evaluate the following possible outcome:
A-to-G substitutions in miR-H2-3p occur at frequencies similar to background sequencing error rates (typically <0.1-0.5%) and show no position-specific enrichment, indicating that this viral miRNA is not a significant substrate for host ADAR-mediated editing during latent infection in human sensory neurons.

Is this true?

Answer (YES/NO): NO